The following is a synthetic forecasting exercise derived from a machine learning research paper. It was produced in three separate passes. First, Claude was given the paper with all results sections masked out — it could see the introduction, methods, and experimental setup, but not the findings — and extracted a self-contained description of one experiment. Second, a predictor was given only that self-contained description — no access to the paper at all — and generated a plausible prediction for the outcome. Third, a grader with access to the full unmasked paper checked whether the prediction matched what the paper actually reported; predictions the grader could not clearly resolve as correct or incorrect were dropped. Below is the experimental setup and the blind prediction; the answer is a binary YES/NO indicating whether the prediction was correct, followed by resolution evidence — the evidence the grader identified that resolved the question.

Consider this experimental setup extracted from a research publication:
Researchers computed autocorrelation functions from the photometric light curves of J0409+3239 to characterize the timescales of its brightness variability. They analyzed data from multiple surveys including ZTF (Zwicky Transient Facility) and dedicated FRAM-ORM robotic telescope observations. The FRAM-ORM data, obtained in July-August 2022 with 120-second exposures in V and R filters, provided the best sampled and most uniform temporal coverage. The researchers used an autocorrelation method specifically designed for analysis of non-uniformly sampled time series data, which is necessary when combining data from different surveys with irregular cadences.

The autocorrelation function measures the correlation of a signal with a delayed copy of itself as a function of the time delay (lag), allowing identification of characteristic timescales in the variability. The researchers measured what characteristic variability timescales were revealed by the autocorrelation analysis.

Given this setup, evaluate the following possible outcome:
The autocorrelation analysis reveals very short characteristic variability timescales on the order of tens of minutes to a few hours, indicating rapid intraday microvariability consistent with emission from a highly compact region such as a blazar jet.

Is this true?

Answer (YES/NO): NO